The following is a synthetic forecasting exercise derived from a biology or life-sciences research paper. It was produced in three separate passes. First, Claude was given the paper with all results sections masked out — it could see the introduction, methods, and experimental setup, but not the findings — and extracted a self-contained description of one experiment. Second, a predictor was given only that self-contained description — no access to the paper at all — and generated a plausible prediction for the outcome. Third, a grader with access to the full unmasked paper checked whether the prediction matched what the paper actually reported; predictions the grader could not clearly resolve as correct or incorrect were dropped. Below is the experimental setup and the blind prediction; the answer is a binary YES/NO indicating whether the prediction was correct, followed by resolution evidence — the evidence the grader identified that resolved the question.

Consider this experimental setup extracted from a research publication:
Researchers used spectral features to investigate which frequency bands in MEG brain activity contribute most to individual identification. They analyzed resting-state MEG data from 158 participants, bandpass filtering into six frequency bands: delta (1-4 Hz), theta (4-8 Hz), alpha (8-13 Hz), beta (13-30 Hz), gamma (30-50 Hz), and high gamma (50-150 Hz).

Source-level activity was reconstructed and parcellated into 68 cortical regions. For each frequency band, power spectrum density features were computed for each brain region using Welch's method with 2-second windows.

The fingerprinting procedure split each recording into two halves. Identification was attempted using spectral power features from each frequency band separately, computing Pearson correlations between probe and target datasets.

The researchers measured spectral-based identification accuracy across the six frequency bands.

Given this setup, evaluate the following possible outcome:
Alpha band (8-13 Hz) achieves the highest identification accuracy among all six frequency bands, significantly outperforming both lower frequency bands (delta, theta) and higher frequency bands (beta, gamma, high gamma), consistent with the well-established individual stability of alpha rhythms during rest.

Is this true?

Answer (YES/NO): NO